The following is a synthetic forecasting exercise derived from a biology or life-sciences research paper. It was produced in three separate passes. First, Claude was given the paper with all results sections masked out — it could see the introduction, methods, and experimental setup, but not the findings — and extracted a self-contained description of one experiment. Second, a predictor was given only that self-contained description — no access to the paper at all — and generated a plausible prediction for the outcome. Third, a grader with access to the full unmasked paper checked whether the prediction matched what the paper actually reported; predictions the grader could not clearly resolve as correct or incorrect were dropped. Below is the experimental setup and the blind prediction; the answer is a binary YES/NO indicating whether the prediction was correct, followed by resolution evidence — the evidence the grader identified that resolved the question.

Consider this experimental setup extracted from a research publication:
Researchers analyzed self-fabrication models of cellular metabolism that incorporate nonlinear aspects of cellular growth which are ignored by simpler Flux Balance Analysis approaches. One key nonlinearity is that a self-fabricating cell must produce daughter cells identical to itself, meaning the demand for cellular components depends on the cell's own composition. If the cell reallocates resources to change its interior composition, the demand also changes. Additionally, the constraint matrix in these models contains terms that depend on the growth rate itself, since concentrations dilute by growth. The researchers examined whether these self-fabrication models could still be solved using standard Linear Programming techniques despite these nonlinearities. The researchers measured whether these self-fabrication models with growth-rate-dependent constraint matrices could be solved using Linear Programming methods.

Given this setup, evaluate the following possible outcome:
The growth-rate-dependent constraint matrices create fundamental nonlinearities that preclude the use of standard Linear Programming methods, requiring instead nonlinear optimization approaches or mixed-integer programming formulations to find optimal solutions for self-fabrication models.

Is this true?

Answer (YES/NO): NO